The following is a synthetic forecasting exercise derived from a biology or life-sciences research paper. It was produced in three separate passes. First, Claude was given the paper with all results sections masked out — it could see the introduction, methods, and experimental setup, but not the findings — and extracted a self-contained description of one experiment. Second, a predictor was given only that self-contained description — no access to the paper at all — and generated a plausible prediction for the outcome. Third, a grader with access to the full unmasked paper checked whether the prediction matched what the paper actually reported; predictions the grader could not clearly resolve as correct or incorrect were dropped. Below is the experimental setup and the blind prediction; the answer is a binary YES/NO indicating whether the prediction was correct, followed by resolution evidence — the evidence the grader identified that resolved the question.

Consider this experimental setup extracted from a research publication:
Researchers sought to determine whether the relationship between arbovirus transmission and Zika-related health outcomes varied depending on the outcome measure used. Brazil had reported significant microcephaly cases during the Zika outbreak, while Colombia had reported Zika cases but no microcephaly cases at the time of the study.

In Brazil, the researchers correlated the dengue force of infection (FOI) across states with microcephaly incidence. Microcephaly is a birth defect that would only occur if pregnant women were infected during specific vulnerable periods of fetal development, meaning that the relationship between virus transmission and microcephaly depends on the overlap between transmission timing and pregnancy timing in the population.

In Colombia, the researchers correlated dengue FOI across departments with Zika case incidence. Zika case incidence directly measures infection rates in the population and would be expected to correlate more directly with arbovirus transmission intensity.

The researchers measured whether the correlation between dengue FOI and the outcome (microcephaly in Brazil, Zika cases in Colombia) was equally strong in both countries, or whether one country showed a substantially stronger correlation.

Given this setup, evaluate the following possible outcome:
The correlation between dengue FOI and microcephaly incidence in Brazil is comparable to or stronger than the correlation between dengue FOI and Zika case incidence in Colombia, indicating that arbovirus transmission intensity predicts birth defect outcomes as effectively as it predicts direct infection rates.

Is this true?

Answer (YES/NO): YES